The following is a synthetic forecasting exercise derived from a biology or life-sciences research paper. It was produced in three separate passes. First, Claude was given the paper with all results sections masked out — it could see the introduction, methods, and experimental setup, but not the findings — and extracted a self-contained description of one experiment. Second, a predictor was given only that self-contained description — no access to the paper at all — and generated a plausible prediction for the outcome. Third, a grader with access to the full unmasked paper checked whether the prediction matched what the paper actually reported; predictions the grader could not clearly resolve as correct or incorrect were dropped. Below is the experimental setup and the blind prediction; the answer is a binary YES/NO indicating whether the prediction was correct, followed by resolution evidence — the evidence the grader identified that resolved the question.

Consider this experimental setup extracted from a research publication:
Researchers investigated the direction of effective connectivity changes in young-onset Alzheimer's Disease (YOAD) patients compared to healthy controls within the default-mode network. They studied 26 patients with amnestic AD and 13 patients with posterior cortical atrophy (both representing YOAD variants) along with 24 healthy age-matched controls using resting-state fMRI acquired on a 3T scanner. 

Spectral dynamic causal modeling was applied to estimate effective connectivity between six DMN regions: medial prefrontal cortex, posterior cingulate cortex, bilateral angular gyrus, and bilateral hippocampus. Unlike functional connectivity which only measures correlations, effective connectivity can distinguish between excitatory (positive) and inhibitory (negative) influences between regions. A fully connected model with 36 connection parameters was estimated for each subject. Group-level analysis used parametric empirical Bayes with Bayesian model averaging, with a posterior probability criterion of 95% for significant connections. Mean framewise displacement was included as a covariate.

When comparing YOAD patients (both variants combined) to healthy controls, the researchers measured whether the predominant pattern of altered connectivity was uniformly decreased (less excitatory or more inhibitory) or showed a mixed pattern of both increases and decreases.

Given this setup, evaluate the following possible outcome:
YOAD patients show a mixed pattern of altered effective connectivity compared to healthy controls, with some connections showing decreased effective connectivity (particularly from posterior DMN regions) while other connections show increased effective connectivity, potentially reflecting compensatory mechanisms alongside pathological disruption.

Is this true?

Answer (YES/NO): YES